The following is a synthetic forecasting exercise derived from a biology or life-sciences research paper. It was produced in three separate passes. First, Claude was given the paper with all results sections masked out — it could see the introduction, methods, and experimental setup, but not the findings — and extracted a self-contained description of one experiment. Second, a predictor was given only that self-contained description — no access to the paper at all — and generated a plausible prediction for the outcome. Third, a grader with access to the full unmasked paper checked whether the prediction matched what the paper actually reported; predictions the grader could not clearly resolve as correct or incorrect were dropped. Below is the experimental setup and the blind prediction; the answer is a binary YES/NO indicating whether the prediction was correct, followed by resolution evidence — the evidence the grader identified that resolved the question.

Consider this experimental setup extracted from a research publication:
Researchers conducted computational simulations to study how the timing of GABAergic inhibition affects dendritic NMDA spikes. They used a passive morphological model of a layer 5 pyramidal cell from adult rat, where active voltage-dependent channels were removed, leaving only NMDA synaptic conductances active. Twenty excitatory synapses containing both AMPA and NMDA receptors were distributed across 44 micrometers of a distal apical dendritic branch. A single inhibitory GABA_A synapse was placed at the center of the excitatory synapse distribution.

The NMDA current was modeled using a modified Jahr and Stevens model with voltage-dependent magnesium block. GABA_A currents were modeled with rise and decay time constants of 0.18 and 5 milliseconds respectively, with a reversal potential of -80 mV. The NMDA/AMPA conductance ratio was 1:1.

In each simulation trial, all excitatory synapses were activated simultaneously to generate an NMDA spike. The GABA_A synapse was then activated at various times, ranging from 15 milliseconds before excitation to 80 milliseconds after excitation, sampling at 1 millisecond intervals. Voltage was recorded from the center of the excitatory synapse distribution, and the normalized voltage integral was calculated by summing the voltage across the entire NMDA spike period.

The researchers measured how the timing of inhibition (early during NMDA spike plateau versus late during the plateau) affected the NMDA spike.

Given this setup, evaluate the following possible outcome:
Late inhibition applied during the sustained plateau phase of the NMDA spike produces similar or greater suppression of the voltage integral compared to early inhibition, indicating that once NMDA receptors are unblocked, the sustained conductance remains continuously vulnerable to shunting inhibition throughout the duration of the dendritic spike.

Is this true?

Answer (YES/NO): NO